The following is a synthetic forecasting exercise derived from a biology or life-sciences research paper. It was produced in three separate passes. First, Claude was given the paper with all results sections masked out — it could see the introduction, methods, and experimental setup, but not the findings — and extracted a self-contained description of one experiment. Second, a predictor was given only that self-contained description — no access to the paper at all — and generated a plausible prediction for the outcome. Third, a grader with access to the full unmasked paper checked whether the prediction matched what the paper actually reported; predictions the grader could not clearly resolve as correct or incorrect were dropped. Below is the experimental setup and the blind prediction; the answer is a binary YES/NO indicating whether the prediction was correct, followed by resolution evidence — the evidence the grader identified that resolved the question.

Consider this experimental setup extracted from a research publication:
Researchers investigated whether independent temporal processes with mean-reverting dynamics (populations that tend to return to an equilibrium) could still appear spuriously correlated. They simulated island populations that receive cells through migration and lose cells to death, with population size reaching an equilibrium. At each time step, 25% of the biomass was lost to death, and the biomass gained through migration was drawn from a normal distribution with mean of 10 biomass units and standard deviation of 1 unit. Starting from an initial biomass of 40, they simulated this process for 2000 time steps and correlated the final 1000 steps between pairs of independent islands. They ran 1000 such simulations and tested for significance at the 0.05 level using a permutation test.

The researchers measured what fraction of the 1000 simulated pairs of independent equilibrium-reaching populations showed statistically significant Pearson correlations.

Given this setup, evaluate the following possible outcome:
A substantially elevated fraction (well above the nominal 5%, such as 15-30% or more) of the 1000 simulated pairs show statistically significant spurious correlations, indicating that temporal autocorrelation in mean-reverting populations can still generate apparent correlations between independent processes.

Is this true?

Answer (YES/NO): YES